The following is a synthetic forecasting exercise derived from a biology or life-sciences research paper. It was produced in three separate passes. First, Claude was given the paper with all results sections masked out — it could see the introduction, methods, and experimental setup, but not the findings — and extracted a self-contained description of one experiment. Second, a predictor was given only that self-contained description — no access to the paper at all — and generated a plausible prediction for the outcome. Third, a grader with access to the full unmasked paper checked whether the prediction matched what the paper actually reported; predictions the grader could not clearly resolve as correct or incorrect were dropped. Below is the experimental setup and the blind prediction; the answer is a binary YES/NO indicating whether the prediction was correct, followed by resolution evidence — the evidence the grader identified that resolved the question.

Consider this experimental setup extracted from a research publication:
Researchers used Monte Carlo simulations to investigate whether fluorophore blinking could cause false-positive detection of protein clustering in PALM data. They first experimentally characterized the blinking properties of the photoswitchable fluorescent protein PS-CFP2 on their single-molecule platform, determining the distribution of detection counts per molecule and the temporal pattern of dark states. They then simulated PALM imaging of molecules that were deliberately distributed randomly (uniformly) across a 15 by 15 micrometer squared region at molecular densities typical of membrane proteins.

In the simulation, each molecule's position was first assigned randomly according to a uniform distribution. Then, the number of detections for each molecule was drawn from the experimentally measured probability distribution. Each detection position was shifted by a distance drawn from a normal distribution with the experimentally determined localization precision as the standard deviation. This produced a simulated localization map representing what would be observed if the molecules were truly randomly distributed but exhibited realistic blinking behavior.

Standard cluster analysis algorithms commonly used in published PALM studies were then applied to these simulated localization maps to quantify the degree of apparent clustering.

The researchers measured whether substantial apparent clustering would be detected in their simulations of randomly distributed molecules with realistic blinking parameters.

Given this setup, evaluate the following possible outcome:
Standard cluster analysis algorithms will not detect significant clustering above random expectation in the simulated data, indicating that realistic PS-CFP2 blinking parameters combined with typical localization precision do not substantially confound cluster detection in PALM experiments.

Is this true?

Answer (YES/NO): NO